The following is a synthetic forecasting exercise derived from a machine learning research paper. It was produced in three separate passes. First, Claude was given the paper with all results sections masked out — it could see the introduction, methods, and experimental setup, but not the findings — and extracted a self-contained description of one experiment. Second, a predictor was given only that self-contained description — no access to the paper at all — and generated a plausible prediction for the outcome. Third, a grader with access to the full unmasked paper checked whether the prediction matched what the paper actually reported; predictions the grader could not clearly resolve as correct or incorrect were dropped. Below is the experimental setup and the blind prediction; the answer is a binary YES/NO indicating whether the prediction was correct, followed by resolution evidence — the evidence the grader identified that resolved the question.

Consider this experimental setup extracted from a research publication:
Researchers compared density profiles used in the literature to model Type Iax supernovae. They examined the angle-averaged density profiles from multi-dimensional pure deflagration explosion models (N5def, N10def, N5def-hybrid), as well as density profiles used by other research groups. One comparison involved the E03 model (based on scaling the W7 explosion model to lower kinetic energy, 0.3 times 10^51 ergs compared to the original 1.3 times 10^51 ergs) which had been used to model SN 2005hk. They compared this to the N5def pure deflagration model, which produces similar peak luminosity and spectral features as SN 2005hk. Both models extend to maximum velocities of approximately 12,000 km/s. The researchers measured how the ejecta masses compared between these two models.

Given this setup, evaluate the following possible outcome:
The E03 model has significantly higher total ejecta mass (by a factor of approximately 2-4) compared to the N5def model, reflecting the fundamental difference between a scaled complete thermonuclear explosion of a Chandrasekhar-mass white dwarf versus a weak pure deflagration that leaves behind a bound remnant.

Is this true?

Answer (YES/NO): YES